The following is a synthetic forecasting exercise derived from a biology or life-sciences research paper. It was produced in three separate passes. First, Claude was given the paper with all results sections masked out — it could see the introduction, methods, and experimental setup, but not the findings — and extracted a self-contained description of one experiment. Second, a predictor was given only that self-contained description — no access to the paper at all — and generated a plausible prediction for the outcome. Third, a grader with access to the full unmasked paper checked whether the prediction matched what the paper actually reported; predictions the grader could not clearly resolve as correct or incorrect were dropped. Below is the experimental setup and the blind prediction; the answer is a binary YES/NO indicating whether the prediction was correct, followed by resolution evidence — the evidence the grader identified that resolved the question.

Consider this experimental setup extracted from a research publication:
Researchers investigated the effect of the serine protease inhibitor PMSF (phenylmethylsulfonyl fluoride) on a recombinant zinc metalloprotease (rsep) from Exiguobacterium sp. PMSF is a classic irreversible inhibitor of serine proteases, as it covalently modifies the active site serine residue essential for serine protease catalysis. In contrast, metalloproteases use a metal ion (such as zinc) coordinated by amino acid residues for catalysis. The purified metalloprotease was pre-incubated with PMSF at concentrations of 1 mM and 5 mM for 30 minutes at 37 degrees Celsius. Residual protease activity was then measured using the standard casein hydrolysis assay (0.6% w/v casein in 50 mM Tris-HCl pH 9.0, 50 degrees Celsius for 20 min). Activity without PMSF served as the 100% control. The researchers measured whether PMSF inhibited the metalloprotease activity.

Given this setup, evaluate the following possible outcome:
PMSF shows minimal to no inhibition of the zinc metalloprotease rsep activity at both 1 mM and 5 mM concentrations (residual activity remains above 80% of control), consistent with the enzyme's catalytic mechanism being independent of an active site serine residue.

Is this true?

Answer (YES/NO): YES